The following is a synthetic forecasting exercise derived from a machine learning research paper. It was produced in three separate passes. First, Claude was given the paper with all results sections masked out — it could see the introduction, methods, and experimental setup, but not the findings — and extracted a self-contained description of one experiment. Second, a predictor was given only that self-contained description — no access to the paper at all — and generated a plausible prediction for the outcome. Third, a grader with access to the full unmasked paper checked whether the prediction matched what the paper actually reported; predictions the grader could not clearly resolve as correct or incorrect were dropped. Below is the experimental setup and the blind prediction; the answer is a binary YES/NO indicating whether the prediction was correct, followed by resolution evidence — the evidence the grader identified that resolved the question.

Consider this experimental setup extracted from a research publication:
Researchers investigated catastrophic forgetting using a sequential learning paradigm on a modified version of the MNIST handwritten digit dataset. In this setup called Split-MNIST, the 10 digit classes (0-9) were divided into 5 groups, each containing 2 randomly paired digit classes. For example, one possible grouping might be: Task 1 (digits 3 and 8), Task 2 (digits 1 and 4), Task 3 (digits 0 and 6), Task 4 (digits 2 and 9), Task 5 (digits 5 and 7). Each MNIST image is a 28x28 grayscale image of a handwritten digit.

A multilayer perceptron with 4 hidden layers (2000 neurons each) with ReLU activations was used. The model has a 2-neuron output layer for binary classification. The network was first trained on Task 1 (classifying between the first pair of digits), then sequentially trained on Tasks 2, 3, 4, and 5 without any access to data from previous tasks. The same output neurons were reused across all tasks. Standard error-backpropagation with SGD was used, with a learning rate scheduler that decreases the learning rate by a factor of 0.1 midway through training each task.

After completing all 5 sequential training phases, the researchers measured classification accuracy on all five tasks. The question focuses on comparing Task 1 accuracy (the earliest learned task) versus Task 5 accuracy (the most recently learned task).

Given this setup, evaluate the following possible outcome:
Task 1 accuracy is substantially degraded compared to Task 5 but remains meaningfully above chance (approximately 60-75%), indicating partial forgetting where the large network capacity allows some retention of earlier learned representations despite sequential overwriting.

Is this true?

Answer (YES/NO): NO